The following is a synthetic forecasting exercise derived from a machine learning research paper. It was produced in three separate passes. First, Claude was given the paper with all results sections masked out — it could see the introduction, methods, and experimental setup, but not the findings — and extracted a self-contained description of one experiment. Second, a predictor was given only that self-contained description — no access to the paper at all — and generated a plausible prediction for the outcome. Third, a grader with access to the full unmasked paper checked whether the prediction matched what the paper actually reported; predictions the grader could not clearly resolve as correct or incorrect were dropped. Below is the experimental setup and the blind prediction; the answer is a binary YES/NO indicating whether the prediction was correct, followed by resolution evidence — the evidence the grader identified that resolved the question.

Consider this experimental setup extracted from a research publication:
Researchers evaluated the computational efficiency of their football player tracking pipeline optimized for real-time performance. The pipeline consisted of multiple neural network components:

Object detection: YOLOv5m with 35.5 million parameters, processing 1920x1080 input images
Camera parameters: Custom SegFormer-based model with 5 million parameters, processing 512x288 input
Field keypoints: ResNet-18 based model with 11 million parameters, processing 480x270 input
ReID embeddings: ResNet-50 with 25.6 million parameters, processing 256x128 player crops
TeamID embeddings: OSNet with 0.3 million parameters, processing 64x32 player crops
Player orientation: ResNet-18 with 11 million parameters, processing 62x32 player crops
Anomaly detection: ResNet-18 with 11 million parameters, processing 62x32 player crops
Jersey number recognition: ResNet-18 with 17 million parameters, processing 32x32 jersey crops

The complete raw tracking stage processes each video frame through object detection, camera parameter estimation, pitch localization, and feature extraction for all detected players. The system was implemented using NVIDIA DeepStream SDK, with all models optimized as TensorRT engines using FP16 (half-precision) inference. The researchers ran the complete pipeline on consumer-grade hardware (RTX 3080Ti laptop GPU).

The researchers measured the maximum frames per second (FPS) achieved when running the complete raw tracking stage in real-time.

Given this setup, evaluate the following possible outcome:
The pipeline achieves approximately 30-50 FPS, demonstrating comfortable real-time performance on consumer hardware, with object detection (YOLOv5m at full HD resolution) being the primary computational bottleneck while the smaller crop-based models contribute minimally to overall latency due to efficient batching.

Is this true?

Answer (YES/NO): NO